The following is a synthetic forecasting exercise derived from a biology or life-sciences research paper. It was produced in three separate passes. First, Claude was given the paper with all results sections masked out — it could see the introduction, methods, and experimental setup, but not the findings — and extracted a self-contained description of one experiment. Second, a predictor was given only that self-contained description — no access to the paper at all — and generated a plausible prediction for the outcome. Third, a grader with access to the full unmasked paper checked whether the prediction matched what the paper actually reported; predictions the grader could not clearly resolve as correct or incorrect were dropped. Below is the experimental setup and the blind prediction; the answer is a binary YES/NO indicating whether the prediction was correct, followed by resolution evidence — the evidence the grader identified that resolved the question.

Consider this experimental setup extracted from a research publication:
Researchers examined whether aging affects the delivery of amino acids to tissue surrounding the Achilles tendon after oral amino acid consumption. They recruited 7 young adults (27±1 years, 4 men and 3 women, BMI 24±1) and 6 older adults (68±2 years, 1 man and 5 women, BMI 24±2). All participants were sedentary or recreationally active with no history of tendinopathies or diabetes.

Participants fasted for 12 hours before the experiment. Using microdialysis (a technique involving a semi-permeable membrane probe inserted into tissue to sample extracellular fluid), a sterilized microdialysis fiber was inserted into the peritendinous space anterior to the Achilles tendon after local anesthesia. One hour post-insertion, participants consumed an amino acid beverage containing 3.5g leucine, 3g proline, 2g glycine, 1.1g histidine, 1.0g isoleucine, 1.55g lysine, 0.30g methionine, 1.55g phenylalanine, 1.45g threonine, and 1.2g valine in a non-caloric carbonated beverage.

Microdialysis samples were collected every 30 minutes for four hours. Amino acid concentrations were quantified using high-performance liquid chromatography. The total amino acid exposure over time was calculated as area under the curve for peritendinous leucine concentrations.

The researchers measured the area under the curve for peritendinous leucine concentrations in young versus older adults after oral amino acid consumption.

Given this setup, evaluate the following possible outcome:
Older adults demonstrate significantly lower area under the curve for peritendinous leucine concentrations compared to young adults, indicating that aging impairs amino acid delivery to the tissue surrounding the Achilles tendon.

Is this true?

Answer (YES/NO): NO